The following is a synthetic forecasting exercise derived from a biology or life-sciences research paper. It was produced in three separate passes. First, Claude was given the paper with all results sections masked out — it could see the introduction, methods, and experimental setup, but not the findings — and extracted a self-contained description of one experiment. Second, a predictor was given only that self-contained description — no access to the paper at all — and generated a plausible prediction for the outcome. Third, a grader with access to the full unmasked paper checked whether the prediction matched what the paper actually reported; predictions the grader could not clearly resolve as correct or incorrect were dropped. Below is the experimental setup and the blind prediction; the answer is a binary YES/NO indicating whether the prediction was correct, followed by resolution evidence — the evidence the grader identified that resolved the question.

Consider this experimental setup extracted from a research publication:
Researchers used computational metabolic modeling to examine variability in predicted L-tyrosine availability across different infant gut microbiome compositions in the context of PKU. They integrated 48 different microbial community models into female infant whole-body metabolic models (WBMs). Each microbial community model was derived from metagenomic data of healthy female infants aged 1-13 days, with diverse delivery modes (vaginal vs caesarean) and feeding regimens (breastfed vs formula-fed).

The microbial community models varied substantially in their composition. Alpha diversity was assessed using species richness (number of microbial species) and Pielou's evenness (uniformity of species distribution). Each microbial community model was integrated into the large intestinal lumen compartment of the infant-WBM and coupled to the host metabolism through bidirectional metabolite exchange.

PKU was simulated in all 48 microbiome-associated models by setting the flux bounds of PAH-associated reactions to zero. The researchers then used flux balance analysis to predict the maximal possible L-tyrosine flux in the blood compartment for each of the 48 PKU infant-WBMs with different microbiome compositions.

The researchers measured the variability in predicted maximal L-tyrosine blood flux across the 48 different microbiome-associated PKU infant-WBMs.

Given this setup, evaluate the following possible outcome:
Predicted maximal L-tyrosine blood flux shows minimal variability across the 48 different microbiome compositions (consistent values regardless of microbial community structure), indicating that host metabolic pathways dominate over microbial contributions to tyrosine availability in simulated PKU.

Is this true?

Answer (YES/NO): NO